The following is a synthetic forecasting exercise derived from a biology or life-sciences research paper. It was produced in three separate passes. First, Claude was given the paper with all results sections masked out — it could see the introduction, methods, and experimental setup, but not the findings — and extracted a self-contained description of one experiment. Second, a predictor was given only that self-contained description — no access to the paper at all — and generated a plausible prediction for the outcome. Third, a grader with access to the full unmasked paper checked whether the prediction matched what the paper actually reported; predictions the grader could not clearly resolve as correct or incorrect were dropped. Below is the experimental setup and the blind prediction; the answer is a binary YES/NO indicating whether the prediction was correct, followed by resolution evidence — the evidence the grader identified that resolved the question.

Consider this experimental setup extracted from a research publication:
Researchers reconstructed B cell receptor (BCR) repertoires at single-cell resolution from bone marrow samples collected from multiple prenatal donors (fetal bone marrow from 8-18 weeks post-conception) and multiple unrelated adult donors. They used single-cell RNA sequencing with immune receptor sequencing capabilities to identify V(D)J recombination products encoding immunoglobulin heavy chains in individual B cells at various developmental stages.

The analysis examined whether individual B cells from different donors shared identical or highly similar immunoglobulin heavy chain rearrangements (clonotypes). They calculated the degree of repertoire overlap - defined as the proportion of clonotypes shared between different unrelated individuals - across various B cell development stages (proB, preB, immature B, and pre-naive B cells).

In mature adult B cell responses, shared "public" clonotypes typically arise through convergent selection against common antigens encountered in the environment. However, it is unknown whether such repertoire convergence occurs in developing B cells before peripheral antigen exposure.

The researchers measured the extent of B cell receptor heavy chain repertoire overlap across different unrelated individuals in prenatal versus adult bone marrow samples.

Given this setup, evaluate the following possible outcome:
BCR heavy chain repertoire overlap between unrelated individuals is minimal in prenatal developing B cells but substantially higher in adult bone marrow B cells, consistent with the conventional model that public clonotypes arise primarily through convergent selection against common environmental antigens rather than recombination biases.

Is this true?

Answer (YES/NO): NO